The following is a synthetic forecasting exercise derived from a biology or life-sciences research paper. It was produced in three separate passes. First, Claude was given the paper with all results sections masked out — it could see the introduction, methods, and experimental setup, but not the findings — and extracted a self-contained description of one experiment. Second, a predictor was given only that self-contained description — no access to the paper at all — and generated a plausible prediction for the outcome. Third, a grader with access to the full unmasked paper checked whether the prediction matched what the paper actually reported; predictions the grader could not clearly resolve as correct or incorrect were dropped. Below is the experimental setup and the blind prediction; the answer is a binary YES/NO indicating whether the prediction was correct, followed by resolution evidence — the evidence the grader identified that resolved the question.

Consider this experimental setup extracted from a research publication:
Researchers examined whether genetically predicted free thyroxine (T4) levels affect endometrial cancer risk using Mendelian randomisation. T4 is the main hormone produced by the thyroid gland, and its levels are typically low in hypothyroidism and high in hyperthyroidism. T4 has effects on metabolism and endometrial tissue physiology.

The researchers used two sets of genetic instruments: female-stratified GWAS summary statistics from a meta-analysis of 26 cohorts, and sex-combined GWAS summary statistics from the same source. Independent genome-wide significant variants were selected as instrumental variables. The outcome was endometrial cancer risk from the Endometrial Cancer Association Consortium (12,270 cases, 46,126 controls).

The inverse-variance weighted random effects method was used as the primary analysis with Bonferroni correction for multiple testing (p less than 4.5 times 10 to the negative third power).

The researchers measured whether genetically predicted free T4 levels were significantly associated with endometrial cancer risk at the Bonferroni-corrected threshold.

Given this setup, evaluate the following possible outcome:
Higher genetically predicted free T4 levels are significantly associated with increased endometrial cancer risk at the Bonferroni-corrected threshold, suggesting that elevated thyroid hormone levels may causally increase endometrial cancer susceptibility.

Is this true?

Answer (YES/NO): NO